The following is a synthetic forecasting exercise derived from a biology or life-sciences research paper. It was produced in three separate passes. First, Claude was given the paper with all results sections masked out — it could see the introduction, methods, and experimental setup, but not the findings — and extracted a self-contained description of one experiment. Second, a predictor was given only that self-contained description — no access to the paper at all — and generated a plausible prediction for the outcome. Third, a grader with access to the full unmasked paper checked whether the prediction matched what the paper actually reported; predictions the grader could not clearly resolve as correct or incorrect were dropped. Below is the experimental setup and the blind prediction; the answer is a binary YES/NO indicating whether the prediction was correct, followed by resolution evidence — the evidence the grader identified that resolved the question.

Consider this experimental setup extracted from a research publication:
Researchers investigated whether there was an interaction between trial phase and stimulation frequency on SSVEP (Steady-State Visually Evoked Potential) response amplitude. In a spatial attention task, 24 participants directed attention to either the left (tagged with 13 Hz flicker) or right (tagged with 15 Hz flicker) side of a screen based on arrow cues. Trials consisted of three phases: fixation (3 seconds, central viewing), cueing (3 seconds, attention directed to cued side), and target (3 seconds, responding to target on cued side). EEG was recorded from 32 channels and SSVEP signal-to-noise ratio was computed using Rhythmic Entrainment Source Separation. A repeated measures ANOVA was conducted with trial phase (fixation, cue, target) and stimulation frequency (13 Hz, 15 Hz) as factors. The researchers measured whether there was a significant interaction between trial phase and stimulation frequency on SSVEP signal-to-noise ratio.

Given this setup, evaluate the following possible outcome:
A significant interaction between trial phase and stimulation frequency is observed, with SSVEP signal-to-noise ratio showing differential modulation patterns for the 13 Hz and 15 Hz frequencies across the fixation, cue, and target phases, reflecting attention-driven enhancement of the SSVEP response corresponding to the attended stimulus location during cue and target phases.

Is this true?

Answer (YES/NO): YES